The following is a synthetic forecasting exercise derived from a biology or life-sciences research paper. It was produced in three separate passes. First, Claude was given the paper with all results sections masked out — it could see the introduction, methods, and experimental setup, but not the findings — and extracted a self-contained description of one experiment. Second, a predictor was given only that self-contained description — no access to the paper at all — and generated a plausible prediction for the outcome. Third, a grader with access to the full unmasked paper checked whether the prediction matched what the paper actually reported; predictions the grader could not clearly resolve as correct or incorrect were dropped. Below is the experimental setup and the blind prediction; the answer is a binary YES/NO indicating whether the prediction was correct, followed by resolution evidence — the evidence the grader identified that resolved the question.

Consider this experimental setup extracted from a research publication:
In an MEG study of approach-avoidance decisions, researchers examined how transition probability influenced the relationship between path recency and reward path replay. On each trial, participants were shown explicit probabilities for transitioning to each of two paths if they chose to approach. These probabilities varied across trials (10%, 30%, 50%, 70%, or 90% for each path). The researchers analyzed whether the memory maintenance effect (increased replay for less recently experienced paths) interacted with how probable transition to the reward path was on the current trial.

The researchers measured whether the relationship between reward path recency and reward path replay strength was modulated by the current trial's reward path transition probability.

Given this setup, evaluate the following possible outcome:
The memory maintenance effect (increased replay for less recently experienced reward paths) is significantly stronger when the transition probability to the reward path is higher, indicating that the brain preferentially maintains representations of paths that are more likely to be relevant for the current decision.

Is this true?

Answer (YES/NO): YES